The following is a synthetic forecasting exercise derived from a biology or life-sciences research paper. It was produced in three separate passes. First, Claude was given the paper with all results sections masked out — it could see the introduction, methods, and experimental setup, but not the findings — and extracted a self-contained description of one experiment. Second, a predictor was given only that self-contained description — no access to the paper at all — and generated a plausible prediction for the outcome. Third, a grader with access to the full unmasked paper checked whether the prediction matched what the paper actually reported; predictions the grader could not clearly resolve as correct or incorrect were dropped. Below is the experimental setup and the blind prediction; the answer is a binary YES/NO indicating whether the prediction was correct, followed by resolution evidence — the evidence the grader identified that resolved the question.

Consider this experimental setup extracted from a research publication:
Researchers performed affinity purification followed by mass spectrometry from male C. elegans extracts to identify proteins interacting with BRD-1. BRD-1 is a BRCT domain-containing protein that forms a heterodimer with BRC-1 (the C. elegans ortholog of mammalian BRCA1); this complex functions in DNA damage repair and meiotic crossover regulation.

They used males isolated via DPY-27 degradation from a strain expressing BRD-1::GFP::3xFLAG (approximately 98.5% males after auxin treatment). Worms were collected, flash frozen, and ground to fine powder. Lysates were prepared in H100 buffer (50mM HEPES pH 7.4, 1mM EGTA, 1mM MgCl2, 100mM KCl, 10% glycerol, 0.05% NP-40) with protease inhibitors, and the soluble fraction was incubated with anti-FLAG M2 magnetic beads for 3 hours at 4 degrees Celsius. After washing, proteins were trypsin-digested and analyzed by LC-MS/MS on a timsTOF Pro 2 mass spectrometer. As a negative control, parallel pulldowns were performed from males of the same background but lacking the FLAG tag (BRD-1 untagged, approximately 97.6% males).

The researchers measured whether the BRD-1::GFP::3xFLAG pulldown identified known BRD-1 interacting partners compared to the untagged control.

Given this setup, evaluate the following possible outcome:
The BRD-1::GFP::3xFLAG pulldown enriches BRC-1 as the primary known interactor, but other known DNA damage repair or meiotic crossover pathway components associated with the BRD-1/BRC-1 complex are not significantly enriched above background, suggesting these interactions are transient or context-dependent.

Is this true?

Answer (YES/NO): NO